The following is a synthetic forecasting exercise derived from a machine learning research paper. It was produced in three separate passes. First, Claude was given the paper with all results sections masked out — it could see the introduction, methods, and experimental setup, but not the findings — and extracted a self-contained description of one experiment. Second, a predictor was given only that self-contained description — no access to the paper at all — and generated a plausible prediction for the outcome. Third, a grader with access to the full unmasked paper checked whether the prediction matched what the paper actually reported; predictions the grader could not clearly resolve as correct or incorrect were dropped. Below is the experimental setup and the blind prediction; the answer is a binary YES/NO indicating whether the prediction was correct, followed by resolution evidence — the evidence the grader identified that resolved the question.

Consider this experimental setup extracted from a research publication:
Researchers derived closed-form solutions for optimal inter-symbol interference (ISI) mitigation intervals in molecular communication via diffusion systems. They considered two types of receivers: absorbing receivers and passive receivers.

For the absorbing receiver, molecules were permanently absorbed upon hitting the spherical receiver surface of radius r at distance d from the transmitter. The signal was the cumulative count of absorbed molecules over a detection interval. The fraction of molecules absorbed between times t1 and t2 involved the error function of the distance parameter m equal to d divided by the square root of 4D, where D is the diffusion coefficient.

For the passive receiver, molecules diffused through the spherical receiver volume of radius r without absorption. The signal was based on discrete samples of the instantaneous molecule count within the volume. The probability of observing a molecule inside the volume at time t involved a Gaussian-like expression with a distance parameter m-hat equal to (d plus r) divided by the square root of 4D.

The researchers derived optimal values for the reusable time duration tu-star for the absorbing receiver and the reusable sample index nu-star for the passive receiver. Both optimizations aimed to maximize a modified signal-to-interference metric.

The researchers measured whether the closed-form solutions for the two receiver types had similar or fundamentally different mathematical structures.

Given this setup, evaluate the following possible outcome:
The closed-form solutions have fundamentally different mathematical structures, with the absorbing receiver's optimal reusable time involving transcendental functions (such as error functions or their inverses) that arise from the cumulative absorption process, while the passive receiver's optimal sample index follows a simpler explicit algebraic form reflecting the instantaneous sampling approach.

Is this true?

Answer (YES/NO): NO